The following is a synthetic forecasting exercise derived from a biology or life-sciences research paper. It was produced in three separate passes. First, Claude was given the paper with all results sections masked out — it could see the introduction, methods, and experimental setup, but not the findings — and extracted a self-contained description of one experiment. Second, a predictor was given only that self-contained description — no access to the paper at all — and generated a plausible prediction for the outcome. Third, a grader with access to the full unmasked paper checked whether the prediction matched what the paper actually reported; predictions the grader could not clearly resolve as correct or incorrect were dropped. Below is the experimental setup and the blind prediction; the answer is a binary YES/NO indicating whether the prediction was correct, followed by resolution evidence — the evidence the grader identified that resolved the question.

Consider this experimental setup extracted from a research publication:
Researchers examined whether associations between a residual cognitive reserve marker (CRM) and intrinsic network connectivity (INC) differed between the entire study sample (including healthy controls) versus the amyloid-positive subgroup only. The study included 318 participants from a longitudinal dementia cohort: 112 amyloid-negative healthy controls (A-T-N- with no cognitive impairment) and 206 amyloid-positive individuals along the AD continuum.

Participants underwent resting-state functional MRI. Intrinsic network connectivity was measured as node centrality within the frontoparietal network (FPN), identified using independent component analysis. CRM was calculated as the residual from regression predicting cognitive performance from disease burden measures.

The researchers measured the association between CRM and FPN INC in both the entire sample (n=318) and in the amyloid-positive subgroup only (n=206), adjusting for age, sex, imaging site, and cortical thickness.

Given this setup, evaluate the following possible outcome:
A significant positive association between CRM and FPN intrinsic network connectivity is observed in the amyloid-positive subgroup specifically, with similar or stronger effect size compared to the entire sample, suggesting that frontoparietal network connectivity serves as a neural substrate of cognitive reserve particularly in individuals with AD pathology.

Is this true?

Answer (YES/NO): NO